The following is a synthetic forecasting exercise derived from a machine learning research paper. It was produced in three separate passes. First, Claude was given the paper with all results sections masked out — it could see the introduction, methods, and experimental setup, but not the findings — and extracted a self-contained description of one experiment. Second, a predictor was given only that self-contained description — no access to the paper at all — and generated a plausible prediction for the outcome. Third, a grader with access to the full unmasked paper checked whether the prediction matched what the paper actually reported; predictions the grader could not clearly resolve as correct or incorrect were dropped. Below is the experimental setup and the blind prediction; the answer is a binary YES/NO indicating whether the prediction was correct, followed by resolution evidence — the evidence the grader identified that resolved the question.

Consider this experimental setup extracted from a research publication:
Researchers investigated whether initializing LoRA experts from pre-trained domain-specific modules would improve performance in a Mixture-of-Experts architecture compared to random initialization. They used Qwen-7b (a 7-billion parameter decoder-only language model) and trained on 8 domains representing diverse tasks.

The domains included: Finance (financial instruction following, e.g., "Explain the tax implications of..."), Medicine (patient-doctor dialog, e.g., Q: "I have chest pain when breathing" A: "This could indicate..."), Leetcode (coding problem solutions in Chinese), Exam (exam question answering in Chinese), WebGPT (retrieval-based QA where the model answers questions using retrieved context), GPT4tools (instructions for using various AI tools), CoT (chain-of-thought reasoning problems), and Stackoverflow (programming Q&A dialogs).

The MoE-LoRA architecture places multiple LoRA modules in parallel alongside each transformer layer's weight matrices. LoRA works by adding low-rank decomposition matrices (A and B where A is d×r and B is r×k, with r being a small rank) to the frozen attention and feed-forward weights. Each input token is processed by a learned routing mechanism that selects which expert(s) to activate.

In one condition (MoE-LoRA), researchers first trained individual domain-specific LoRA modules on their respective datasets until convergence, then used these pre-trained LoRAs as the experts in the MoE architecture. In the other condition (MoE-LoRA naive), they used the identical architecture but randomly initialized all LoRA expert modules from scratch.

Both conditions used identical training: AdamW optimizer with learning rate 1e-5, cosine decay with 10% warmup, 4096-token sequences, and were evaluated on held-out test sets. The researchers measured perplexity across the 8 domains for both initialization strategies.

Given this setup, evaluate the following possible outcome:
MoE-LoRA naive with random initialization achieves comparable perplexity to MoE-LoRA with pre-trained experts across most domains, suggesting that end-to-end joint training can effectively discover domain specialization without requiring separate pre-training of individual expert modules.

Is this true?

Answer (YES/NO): YES